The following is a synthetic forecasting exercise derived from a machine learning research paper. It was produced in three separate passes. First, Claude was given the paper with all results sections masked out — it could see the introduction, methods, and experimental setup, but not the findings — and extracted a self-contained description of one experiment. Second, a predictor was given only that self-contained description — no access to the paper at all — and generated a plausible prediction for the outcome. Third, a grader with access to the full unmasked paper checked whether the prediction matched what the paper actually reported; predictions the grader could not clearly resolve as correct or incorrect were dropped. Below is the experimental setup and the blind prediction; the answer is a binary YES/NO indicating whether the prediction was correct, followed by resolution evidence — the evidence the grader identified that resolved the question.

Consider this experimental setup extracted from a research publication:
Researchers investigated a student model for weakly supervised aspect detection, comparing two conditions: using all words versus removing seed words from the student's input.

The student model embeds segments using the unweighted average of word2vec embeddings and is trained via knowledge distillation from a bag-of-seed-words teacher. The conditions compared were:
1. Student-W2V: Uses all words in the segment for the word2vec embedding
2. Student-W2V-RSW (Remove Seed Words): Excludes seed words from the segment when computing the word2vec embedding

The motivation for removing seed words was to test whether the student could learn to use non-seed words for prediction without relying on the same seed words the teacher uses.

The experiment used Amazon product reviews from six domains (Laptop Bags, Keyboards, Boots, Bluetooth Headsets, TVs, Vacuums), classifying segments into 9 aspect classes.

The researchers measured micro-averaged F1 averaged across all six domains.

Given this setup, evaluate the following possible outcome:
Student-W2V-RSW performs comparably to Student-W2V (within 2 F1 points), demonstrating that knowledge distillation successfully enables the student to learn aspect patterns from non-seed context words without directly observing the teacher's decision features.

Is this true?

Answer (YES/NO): NO